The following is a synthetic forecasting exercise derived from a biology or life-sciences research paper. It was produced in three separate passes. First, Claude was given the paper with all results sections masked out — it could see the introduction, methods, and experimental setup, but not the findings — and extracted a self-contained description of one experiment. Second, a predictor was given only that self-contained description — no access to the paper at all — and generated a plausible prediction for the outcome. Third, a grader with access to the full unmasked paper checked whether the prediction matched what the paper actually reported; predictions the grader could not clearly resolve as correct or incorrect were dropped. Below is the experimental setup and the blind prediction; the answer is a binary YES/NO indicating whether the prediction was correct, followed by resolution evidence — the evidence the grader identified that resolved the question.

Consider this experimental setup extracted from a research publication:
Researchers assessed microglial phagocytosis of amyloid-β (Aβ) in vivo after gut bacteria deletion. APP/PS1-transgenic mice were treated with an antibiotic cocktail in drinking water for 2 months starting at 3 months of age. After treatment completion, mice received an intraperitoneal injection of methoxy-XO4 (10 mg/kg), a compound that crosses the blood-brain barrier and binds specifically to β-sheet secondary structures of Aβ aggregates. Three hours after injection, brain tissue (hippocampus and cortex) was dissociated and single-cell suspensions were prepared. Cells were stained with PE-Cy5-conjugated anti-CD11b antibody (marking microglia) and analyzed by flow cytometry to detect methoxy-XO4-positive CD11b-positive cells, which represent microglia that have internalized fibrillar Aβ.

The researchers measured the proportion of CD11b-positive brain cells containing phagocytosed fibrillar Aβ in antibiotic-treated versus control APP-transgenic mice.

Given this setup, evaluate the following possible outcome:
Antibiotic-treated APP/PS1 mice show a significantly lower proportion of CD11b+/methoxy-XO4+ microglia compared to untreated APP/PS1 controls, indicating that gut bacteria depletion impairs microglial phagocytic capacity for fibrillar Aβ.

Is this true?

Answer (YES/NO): YES